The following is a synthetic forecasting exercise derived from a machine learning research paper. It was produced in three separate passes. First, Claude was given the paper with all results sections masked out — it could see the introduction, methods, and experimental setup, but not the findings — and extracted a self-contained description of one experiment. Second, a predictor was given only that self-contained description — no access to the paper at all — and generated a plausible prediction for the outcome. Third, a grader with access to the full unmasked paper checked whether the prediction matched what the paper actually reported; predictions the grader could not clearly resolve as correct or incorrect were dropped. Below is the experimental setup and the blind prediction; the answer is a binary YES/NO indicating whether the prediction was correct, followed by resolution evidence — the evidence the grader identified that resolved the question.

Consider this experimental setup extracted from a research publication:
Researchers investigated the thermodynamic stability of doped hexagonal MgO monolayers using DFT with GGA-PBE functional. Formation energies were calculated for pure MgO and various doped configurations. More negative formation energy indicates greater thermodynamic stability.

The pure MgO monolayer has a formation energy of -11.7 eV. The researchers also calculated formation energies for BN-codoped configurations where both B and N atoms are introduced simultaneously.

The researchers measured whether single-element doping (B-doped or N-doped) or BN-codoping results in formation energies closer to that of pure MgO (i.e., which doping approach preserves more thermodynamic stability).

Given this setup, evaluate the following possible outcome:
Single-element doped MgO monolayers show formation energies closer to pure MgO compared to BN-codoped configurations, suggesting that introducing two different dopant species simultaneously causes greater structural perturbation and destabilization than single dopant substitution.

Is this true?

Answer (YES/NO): YES